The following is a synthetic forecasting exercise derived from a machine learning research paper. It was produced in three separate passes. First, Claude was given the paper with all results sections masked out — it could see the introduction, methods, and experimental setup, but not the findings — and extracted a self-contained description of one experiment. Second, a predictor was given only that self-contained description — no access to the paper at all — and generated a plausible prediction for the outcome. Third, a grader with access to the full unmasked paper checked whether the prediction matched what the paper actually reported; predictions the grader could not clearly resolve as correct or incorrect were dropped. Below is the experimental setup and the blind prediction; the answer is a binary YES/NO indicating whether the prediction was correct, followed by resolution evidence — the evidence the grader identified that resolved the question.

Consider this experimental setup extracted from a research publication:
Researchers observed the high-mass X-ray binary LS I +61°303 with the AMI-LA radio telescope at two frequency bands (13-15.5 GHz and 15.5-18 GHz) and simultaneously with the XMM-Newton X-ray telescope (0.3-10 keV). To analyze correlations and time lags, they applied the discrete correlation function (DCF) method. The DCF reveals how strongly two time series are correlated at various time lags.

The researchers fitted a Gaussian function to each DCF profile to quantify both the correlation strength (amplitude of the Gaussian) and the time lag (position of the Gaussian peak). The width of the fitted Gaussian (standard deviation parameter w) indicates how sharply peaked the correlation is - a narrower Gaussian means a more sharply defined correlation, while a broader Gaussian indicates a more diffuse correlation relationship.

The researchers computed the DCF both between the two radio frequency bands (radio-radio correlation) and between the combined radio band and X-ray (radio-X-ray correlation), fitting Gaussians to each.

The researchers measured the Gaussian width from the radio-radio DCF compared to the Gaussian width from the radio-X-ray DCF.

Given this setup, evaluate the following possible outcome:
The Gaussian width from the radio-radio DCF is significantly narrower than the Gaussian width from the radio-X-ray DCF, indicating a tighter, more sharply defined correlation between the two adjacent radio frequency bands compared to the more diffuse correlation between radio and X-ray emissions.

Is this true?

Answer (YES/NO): NO